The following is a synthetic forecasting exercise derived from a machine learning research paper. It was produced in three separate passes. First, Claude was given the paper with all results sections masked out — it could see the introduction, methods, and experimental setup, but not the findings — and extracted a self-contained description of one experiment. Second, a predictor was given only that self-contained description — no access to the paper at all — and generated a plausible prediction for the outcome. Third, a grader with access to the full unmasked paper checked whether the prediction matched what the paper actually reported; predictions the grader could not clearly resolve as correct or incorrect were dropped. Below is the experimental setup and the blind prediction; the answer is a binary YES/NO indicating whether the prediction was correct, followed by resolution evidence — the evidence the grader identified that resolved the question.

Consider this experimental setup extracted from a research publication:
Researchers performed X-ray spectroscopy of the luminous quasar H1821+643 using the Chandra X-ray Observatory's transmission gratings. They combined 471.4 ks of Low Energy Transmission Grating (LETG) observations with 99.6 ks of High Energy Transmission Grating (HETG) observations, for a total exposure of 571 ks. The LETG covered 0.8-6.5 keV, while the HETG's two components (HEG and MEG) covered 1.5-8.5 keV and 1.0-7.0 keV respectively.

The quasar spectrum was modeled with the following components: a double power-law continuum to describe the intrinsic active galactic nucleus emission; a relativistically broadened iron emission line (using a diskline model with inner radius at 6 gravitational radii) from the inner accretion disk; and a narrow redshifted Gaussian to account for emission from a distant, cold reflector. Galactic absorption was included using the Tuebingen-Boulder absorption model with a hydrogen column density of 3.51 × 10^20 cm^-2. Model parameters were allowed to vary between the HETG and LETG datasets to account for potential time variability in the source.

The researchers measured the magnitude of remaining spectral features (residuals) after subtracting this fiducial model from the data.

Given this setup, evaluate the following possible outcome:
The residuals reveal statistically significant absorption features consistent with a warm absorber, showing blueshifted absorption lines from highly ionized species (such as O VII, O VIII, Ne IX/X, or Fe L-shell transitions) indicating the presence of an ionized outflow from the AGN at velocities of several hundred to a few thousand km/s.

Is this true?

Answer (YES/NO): NO